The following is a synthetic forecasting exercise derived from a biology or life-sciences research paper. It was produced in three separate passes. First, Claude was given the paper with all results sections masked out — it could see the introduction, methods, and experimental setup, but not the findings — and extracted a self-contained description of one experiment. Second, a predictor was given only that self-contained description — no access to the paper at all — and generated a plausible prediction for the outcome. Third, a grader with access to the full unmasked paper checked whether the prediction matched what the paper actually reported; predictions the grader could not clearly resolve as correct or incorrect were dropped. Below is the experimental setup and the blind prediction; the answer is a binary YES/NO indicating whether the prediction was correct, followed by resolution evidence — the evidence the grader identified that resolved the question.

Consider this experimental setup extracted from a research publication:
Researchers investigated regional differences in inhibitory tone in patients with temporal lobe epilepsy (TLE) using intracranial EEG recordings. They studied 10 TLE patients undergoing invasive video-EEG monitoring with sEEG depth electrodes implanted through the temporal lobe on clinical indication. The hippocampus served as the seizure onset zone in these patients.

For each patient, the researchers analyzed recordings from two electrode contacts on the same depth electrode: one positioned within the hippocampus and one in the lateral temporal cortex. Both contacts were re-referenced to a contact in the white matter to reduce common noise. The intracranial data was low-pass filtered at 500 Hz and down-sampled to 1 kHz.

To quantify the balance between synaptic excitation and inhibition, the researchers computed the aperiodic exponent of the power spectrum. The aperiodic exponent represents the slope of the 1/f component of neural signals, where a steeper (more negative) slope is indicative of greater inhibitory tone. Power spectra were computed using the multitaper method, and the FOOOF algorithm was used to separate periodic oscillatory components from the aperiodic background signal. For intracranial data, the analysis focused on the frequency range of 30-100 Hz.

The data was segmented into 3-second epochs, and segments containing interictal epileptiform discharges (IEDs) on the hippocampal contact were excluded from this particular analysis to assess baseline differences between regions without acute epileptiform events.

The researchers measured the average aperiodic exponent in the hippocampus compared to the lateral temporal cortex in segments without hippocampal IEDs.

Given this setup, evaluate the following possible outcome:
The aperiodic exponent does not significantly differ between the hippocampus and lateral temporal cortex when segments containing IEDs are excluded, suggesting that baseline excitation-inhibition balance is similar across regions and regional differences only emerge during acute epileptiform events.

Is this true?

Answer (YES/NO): NO